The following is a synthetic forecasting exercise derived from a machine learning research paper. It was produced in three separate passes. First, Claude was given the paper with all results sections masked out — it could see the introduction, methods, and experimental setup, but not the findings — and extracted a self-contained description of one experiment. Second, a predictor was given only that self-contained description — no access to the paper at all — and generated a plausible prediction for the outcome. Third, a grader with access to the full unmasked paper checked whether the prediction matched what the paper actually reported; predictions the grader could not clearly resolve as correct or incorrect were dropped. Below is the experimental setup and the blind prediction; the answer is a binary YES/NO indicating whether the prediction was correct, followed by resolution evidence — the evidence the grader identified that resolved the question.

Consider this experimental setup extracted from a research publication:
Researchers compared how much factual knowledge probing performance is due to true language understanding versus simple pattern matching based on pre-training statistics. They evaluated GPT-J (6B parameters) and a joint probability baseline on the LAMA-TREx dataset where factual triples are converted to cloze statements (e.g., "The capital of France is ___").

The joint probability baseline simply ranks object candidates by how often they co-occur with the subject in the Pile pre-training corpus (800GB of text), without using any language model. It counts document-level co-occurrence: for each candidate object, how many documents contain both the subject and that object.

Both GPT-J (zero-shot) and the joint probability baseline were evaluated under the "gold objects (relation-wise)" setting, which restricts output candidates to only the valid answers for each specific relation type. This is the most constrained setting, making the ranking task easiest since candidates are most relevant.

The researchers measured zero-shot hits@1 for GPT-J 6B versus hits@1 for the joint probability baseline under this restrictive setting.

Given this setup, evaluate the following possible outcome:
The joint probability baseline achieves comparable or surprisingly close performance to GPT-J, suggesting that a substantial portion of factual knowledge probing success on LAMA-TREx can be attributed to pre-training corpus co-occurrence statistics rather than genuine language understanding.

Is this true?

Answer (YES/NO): YES